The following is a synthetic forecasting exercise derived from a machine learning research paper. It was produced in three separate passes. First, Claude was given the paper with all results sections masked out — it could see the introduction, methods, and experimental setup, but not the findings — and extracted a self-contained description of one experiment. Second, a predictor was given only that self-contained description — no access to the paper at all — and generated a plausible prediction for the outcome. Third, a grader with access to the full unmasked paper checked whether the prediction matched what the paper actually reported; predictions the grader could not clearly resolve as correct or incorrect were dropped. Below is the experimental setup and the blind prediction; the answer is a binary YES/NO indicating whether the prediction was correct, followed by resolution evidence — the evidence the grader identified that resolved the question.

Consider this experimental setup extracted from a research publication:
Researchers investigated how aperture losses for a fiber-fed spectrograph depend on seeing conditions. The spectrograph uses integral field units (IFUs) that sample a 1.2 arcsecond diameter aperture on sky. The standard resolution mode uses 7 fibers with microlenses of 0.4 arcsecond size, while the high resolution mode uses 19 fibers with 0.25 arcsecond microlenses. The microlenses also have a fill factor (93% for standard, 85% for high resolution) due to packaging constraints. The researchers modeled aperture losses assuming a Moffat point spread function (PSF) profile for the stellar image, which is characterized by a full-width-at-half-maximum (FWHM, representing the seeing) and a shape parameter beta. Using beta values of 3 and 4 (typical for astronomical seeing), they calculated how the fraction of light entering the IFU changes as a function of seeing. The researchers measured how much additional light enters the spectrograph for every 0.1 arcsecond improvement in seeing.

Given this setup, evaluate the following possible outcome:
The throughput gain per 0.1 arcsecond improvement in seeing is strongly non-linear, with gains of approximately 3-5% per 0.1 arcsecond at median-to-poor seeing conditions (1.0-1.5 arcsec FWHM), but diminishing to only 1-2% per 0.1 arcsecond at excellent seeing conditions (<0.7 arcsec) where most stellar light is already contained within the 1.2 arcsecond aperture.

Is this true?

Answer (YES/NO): NO